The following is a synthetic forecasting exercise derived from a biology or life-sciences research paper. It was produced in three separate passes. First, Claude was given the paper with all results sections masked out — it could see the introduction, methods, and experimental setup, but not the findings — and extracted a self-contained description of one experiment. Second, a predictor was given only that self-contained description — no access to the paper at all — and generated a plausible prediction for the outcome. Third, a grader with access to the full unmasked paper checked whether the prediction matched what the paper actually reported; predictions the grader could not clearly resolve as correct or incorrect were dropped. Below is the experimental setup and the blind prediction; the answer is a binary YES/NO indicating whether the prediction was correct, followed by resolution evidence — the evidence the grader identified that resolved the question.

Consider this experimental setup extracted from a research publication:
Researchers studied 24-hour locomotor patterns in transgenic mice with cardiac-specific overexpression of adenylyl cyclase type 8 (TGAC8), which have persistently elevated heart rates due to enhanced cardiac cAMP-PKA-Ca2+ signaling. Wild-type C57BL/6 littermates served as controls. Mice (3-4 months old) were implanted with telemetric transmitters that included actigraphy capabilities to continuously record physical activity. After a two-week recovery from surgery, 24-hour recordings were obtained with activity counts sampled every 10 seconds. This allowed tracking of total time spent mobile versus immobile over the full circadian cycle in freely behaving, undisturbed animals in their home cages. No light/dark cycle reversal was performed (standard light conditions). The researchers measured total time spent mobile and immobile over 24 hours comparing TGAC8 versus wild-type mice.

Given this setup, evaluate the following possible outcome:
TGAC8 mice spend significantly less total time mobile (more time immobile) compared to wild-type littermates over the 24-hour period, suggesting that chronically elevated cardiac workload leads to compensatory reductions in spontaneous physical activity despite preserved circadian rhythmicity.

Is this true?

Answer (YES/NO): NO